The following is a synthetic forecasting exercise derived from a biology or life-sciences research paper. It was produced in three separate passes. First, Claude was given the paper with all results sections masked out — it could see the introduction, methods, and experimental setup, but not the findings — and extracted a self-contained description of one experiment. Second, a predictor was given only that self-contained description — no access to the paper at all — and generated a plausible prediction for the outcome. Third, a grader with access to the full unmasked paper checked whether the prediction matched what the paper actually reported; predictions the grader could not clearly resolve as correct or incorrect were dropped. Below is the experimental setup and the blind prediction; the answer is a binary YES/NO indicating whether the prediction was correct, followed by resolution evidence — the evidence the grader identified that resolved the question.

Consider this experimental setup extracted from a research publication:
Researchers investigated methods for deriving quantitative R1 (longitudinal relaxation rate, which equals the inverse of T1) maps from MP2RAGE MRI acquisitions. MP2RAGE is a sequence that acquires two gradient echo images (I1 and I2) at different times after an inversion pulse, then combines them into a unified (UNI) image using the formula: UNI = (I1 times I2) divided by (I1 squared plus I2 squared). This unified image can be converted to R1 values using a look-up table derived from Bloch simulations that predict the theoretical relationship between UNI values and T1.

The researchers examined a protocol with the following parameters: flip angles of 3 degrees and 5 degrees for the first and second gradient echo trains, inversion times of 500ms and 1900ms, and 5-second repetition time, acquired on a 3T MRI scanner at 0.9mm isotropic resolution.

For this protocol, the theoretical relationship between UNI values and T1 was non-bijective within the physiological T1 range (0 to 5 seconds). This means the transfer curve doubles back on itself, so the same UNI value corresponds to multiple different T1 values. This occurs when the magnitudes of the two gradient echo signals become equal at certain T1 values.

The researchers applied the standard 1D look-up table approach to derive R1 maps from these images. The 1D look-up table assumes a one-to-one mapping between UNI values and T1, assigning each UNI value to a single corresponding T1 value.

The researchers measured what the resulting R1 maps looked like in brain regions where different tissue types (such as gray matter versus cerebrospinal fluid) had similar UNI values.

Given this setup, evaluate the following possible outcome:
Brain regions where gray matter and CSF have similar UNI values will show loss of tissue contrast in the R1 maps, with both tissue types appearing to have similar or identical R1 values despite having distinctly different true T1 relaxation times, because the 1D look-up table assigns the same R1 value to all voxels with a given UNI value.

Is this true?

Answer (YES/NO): YES